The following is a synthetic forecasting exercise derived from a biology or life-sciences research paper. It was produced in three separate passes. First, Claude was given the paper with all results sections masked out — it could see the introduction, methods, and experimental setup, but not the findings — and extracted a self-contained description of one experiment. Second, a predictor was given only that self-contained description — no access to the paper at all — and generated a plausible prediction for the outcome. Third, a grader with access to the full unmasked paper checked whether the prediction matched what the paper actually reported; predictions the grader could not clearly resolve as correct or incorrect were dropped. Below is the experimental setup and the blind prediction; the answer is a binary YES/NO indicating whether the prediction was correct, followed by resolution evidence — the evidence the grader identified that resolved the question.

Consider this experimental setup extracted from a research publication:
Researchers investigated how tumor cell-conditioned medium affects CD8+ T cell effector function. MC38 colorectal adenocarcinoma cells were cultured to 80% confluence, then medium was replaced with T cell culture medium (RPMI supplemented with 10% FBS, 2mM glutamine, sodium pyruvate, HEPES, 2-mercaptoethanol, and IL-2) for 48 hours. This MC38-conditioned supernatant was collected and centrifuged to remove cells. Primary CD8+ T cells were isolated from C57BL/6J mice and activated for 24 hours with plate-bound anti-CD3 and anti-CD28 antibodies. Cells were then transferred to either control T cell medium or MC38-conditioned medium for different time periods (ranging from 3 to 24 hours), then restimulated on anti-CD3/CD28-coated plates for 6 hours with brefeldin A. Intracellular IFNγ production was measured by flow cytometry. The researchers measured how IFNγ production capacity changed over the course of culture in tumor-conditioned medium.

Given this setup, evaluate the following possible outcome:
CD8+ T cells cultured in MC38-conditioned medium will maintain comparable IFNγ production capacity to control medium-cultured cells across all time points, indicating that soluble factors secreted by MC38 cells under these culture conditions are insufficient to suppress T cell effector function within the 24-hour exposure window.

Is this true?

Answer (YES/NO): NO